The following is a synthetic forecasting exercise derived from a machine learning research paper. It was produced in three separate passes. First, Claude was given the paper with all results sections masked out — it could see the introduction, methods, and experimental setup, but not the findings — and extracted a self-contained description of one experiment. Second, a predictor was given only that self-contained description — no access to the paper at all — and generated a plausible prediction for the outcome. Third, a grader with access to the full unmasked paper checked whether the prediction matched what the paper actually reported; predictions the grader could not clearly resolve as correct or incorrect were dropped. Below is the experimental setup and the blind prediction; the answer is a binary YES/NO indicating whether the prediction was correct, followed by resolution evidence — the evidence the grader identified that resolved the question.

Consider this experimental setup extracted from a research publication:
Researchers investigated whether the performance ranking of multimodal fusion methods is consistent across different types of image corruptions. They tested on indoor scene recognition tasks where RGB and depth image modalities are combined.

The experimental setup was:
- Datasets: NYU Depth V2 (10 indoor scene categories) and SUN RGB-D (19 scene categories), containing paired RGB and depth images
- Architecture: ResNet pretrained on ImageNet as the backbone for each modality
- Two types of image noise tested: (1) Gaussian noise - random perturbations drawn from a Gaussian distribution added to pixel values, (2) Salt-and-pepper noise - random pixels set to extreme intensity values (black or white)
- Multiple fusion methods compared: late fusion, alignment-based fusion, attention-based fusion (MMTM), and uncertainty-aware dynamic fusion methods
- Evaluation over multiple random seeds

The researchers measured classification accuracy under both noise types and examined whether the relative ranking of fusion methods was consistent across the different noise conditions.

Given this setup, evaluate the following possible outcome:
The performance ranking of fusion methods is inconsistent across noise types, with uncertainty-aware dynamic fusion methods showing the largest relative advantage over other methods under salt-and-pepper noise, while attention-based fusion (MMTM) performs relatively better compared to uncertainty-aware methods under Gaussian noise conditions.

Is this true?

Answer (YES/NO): NO